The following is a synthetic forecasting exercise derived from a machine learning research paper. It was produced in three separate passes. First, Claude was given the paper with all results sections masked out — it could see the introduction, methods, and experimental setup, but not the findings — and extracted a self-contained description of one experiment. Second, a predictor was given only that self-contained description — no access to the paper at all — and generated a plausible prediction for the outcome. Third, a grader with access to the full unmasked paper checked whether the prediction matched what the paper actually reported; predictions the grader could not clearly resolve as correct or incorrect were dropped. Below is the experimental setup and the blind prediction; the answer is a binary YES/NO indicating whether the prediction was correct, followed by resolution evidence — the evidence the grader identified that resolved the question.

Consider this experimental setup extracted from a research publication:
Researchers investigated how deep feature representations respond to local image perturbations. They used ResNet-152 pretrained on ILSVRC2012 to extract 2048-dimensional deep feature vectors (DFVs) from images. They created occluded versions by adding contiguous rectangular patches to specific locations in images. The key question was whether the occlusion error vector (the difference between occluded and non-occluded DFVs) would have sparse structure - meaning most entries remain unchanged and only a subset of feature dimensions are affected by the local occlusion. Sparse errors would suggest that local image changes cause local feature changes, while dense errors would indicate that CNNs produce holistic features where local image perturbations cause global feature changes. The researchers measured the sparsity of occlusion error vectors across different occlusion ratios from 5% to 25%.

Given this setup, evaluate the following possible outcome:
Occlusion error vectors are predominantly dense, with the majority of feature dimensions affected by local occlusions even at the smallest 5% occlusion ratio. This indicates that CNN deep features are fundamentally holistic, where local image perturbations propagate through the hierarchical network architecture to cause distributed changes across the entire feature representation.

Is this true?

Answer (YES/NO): YES